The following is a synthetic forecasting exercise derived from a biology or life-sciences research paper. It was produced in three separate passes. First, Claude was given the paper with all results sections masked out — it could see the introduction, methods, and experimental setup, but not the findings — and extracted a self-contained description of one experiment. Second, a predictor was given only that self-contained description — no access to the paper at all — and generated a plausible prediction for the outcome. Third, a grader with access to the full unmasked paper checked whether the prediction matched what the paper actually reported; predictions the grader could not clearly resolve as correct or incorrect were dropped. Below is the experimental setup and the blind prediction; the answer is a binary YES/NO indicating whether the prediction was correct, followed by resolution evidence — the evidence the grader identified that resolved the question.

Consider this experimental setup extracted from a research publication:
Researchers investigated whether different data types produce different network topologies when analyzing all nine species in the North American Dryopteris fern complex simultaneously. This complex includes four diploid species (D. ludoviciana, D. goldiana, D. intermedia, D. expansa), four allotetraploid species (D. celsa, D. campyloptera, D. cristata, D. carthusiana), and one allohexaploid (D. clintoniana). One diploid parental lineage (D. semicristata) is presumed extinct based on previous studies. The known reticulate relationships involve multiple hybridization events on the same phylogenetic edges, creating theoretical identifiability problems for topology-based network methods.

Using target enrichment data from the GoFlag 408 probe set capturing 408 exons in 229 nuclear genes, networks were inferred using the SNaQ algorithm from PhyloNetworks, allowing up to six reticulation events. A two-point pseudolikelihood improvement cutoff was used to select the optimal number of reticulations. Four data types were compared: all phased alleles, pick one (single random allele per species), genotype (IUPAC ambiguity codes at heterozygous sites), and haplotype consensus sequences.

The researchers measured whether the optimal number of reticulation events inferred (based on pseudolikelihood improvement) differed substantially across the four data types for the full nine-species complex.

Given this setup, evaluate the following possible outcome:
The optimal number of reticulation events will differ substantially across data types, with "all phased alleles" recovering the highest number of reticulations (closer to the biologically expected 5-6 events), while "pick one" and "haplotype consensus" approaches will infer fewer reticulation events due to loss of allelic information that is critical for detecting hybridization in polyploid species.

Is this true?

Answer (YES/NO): NO